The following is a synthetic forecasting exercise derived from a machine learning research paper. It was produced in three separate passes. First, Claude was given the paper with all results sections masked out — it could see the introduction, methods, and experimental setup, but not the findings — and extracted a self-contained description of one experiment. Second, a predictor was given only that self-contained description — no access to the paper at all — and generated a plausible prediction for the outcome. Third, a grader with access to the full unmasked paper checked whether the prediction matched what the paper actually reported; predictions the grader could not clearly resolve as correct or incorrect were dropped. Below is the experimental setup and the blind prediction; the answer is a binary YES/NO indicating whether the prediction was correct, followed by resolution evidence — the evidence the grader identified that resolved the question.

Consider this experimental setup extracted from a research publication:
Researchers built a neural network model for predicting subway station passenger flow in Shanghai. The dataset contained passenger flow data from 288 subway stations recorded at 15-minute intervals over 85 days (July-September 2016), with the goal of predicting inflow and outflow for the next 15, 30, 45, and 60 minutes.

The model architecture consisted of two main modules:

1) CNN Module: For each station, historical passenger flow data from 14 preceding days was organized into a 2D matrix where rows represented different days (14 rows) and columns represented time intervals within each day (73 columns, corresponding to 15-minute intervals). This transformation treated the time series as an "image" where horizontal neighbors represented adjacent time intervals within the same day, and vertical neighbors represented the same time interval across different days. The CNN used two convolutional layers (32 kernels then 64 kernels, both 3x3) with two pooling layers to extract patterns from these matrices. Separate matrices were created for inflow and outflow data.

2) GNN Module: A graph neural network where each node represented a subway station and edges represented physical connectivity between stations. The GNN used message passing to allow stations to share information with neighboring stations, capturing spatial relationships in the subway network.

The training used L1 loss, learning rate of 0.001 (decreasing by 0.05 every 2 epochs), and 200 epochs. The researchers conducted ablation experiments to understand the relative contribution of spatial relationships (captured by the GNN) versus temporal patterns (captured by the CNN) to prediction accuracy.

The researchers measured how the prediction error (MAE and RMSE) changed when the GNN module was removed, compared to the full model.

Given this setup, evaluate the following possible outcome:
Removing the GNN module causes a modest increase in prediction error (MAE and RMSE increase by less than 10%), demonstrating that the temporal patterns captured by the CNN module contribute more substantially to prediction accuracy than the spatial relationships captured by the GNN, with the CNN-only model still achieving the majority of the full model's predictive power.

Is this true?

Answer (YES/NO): NO